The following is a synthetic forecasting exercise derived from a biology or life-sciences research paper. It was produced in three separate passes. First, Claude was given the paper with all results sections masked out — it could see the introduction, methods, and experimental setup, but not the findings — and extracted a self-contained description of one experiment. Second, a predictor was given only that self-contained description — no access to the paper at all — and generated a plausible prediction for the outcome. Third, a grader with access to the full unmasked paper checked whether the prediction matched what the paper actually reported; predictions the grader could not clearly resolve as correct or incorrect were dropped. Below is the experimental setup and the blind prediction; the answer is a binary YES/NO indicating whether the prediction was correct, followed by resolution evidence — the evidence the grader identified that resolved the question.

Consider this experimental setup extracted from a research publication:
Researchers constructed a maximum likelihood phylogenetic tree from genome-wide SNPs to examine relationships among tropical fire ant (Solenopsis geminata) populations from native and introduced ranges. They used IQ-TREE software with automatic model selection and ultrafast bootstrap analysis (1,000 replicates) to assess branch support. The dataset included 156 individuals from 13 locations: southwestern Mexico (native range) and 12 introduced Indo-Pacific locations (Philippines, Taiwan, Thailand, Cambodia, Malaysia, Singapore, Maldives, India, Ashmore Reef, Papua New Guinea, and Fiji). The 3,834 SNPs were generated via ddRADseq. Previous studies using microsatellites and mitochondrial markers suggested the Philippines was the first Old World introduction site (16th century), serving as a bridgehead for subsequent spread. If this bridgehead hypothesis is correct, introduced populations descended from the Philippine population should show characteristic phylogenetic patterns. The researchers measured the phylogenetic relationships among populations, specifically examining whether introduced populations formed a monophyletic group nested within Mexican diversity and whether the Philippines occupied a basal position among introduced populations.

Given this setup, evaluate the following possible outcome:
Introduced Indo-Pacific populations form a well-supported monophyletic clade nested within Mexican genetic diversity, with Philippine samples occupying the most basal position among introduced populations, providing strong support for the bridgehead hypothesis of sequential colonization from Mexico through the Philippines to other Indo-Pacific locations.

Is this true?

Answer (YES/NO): NO